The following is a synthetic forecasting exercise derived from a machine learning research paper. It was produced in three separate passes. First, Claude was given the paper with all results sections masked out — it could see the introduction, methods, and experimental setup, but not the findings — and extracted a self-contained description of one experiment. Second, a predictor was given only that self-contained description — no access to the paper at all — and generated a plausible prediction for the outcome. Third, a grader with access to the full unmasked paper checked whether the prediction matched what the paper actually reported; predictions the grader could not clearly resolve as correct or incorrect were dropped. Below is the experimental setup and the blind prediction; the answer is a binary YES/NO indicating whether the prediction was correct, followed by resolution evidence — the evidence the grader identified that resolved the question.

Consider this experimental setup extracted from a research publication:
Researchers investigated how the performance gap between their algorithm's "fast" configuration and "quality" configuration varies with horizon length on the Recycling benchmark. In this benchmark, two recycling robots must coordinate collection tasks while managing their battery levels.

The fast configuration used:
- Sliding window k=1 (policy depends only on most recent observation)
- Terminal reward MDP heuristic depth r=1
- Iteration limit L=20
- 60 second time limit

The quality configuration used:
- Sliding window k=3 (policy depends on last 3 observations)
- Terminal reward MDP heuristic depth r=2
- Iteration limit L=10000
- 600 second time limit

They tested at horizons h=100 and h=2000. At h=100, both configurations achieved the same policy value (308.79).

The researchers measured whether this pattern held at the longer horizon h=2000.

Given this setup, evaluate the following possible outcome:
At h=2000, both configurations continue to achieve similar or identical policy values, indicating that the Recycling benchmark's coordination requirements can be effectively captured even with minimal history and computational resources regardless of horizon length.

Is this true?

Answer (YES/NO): NO